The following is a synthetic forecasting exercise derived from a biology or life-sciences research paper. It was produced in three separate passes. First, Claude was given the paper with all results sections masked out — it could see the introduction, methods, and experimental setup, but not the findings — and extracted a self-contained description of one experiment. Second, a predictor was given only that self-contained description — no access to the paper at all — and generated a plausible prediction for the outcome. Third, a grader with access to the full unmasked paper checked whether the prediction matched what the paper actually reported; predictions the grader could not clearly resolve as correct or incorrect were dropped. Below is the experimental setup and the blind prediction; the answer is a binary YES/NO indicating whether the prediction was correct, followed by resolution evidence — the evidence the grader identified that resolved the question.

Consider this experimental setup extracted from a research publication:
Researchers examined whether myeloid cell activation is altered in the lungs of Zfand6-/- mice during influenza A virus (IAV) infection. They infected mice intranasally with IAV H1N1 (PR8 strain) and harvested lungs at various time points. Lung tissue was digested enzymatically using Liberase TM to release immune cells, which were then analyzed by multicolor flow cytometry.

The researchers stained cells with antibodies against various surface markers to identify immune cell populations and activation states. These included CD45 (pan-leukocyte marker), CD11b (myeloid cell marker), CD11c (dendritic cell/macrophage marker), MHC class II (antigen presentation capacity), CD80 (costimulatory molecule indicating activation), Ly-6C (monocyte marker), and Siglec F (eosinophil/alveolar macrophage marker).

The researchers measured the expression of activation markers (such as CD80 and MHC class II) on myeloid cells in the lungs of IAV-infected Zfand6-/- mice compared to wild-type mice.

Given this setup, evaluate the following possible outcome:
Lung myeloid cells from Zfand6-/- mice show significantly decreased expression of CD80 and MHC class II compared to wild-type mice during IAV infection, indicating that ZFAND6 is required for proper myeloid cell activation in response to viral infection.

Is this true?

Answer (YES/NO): YES